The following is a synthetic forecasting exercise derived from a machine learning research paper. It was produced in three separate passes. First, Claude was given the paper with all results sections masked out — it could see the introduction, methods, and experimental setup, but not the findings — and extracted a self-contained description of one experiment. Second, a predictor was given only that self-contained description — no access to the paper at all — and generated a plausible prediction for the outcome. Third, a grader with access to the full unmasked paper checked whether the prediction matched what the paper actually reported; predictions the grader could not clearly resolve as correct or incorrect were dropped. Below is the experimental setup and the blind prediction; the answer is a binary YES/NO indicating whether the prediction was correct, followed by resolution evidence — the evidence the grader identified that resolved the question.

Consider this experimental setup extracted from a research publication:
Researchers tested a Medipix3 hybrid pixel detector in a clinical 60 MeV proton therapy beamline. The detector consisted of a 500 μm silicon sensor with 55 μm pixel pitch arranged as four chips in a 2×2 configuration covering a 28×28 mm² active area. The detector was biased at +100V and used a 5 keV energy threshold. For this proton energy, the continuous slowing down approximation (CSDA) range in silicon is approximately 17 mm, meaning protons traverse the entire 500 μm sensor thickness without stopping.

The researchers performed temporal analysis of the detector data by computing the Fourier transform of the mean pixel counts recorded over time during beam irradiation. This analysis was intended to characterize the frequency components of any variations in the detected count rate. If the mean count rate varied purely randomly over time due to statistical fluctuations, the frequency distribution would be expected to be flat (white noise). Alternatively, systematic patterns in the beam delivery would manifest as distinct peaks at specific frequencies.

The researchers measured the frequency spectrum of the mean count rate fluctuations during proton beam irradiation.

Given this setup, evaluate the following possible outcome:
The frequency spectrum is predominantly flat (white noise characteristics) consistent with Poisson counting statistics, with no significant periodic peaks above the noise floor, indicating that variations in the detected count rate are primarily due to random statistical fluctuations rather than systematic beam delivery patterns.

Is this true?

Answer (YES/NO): NO